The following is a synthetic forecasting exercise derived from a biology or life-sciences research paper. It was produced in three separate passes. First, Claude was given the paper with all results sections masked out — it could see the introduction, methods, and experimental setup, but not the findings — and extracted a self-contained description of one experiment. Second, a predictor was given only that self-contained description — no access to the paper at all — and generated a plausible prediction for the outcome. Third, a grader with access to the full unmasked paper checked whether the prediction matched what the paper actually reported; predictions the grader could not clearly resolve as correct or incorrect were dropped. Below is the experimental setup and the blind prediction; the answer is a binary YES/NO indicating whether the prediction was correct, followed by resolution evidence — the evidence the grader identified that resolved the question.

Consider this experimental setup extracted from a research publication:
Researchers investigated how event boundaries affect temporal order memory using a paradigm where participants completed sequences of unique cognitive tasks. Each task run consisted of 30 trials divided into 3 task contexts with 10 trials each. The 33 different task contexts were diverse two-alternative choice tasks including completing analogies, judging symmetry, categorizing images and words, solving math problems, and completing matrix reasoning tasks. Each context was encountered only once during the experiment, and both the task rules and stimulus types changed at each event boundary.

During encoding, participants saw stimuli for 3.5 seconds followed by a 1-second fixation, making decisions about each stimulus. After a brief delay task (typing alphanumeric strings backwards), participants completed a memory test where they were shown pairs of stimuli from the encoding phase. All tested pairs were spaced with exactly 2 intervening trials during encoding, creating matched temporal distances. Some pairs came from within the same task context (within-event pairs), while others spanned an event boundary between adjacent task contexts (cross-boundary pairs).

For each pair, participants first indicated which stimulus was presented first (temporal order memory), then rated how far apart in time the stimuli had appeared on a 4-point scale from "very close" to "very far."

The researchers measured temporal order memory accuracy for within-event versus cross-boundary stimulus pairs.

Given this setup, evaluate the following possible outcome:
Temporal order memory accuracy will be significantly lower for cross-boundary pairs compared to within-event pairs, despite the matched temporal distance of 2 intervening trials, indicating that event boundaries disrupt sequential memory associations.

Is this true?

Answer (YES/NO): NO